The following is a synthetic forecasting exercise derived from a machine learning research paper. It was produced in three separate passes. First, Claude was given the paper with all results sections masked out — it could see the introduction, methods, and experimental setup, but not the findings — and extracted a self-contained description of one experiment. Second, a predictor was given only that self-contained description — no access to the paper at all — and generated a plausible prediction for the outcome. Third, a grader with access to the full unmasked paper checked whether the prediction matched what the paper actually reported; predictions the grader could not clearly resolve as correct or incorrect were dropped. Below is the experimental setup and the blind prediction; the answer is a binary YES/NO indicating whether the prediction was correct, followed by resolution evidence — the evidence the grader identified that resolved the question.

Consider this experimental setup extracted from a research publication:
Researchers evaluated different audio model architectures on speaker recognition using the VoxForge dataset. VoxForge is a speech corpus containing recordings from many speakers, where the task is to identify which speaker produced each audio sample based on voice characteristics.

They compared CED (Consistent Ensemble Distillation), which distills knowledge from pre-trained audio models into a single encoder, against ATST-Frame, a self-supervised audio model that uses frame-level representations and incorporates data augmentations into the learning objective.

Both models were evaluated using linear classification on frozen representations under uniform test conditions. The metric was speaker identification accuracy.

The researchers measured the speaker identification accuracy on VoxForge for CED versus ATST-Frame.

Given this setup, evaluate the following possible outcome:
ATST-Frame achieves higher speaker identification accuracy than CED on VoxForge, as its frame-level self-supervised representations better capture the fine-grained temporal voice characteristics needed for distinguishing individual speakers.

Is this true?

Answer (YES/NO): YES